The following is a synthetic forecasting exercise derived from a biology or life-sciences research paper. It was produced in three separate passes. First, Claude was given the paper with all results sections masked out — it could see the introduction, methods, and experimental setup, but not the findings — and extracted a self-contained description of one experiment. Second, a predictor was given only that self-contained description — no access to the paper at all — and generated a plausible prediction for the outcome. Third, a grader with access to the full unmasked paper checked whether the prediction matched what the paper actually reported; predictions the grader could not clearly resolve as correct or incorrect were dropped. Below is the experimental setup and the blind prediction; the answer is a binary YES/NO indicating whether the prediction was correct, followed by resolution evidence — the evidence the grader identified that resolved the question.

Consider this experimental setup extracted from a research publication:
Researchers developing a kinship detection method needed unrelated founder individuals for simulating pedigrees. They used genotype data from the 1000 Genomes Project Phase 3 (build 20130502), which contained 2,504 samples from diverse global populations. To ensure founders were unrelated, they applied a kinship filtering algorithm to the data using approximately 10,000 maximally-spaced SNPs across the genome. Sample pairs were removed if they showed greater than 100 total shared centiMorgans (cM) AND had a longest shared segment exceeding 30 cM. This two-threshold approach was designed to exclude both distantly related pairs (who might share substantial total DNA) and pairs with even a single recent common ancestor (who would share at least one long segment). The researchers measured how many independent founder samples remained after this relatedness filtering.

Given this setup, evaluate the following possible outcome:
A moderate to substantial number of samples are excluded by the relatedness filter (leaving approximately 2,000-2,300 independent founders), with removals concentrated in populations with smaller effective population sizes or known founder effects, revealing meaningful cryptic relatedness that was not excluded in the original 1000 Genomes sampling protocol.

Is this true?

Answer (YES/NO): NO